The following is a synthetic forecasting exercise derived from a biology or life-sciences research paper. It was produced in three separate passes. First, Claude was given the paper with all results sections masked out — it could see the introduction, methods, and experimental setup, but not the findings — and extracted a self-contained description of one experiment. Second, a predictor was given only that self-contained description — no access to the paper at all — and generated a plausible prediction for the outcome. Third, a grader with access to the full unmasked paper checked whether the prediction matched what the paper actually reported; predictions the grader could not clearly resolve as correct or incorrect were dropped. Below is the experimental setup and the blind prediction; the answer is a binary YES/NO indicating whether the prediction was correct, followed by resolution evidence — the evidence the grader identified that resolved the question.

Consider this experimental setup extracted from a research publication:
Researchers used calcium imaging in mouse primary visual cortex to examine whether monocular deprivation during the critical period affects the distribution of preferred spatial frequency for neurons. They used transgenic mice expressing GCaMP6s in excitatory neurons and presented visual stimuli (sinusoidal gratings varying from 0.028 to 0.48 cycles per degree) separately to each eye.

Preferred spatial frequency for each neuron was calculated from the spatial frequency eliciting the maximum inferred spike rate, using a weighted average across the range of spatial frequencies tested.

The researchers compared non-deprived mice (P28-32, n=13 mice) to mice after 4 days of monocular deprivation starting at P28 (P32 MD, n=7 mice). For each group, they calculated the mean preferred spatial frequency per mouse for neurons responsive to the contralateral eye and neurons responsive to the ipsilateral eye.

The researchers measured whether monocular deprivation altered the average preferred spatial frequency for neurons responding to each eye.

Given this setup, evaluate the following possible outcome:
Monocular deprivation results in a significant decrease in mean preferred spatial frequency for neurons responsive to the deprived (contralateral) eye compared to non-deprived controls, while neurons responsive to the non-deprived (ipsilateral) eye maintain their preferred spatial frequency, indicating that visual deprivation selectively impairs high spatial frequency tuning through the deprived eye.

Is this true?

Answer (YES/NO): NO